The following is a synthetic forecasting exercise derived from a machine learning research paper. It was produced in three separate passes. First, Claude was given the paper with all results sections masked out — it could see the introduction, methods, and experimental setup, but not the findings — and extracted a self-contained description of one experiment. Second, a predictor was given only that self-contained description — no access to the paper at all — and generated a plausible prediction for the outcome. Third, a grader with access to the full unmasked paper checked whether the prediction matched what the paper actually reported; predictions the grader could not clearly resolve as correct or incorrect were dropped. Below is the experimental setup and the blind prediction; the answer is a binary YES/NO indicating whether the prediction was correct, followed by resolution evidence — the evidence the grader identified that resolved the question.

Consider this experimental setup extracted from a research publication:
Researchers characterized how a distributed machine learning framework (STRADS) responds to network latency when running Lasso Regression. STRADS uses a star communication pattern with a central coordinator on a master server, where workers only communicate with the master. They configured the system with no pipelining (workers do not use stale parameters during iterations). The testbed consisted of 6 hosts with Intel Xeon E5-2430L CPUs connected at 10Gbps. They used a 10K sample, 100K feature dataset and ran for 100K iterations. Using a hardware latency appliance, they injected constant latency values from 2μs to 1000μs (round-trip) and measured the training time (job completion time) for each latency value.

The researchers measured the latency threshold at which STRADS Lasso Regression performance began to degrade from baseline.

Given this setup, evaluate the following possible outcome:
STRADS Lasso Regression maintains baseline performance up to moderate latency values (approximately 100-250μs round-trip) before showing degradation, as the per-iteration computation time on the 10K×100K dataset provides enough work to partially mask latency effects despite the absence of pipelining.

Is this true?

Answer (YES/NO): NO